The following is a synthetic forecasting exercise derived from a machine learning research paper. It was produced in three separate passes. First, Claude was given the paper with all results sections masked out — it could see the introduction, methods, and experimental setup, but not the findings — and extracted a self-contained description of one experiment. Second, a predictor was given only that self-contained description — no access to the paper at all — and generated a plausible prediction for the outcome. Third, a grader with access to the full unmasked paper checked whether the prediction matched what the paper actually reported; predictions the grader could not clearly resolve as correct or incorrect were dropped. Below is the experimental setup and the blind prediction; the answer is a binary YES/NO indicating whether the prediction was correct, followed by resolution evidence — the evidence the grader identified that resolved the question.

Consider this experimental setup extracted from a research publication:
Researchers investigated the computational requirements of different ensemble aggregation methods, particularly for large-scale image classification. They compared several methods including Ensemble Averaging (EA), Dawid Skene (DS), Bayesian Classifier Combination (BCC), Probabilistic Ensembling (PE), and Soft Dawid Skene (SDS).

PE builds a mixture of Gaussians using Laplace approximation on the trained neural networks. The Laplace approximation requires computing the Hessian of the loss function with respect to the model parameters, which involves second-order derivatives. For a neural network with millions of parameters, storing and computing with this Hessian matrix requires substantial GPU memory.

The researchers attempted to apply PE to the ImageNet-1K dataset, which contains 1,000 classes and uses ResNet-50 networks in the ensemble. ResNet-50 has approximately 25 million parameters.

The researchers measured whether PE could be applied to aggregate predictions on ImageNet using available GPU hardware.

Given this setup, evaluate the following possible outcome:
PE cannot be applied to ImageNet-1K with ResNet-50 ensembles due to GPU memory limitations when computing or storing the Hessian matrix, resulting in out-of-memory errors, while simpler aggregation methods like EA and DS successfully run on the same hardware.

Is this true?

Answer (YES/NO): NO